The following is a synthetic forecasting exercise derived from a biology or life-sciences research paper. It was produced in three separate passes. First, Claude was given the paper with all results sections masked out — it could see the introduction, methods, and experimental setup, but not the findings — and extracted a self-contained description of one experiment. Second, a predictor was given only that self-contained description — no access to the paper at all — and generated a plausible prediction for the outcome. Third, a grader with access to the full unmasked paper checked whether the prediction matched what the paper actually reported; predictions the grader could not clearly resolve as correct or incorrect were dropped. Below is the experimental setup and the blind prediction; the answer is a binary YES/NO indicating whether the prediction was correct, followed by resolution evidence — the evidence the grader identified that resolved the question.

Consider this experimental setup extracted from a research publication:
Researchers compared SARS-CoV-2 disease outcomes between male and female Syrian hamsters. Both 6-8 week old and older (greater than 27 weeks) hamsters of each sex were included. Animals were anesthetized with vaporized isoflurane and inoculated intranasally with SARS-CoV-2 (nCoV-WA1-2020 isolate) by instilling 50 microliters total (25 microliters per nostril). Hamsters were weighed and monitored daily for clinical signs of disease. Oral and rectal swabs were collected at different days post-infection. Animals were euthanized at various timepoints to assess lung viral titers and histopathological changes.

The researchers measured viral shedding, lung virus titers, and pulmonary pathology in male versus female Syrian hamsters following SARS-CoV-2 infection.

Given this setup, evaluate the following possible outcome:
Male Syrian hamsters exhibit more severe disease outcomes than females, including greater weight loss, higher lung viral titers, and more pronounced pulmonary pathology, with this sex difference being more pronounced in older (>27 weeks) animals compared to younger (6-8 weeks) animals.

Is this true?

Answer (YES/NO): NO